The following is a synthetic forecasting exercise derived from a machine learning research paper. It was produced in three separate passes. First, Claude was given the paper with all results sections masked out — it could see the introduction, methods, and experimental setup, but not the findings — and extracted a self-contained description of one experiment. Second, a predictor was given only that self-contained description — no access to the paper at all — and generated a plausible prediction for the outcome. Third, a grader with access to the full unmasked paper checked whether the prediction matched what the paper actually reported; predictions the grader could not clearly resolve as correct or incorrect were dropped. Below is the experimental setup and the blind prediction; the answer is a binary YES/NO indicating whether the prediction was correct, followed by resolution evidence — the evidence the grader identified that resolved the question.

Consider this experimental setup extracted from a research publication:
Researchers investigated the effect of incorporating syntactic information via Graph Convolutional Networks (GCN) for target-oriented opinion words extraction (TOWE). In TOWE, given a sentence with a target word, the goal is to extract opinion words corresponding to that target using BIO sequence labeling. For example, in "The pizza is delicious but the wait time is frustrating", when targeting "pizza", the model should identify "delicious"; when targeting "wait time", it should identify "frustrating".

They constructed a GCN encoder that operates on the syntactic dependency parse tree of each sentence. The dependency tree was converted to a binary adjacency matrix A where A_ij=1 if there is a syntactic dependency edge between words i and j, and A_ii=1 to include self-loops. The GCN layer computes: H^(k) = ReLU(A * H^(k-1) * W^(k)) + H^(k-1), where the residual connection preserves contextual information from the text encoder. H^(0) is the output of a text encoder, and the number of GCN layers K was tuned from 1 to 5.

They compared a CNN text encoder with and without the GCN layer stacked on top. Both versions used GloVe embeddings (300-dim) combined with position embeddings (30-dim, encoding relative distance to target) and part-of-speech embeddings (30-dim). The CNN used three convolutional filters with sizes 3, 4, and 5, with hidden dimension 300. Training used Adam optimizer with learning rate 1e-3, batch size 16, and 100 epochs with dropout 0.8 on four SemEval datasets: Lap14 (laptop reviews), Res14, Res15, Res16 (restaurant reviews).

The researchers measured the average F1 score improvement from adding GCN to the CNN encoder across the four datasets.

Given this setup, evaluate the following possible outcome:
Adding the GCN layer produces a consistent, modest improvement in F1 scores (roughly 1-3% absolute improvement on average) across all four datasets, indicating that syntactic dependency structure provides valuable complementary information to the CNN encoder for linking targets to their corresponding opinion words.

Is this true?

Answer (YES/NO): YES